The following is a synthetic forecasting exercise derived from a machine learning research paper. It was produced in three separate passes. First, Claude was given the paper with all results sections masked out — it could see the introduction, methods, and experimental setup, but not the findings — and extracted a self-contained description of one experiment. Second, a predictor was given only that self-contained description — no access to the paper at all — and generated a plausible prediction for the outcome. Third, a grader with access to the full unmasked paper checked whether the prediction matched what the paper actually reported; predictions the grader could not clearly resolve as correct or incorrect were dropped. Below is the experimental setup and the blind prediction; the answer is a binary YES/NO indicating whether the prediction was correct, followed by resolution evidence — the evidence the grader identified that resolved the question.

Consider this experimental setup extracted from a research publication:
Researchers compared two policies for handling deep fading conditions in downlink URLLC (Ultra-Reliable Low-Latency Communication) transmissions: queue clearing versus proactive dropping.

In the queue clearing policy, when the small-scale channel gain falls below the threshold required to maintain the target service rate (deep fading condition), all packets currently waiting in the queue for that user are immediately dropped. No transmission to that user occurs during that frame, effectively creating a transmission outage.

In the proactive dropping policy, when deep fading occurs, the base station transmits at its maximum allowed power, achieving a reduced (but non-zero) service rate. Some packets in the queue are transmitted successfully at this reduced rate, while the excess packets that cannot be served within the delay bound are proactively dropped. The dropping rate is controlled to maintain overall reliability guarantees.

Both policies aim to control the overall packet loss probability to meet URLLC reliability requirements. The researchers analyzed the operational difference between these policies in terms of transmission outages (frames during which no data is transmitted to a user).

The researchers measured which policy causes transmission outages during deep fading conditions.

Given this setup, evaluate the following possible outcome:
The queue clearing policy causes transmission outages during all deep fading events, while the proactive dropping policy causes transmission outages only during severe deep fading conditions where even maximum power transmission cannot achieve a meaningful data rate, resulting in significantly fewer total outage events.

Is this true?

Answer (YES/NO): NO